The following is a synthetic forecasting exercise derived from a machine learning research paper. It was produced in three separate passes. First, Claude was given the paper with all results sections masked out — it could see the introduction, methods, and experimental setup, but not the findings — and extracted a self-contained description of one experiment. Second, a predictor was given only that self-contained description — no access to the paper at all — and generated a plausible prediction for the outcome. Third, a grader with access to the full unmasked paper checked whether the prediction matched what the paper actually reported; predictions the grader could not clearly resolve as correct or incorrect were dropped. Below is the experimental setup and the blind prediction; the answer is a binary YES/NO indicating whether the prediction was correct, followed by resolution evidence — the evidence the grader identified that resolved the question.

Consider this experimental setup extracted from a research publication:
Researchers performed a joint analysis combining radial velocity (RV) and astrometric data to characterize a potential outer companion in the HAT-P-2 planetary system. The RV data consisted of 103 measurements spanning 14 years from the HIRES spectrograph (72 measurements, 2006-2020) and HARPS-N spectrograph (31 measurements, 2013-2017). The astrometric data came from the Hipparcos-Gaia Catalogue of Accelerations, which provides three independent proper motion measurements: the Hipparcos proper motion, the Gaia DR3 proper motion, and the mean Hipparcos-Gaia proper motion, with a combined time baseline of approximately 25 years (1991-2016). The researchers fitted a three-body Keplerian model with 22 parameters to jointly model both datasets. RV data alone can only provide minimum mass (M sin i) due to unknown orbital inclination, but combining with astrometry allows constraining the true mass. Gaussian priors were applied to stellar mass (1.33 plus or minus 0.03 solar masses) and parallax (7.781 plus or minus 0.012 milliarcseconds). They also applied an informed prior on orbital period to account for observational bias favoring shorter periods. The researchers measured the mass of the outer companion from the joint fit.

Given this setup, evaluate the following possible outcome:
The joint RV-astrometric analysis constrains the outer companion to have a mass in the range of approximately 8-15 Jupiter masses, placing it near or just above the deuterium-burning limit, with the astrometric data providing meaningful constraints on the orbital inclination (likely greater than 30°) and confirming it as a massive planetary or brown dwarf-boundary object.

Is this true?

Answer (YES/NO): NO